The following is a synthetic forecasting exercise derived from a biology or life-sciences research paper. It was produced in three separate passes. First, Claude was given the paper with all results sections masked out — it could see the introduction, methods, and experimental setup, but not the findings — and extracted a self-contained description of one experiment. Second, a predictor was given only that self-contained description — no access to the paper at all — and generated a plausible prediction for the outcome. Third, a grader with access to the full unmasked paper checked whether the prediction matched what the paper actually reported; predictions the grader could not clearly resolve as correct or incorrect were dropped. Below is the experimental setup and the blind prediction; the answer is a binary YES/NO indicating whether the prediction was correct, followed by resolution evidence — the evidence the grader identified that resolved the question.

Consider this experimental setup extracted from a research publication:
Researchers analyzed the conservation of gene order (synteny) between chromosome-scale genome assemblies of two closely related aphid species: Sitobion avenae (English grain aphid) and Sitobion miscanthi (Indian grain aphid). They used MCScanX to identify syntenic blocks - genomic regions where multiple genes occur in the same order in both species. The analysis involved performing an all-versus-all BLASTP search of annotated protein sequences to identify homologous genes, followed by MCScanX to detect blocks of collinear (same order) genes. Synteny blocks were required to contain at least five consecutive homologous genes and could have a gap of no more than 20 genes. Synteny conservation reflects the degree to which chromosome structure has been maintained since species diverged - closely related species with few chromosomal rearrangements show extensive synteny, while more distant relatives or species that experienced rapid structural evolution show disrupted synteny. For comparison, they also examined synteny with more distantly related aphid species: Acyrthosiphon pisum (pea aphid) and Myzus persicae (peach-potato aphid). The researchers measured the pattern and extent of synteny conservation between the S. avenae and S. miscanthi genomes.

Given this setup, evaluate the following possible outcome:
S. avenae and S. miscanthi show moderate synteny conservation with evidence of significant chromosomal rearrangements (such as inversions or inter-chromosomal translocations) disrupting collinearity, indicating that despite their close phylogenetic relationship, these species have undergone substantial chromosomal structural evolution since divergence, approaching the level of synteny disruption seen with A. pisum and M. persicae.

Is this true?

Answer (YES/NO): NO